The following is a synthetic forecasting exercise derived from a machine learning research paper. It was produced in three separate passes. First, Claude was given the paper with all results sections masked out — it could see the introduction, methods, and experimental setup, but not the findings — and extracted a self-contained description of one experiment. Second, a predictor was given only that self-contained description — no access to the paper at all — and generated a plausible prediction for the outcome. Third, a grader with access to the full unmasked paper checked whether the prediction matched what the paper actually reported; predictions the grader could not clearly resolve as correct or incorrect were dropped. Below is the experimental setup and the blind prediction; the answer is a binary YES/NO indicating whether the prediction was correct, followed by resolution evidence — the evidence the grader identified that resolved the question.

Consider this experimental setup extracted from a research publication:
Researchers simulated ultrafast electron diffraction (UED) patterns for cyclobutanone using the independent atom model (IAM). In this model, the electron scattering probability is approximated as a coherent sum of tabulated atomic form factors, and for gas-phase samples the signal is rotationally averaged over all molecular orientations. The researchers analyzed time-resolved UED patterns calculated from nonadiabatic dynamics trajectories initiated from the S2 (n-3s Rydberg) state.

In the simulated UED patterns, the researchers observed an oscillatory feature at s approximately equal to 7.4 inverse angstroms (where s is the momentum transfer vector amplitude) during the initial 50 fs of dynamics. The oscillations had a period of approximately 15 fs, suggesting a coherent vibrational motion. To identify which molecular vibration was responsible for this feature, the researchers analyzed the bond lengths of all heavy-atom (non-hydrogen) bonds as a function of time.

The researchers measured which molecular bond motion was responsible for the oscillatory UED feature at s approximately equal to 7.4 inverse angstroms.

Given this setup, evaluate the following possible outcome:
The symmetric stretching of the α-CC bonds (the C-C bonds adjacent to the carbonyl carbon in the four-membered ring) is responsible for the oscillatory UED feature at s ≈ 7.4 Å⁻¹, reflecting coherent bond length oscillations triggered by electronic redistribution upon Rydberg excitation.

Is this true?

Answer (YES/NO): NO